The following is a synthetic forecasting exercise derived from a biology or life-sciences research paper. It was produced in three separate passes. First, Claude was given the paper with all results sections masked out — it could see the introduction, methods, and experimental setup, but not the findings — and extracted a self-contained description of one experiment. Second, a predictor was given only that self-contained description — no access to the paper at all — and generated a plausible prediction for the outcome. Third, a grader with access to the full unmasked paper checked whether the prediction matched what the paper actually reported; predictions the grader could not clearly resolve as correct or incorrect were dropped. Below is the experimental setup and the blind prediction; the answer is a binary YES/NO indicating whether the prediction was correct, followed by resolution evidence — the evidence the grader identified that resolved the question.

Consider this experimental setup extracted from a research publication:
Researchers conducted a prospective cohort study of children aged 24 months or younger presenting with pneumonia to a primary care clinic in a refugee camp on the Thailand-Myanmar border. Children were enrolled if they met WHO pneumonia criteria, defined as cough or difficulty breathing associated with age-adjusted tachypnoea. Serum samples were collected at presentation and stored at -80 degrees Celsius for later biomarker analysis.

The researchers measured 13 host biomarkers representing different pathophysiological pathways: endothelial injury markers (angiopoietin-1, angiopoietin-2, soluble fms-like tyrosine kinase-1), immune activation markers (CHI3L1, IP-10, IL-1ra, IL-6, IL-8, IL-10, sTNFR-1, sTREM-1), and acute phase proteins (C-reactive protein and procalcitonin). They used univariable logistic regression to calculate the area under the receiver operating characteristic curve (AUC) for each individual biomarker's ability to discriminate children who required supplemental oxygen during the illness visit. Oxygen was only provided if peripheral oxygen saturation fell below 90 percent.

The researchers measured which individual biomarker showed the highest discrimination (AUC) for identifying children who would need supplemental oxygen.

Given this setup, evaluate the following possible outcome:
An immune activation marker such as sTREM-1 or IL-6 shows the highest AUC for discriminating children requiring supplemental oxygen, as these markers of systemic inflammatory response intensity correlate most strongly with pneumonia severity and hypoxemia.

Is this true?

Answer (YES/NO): NO